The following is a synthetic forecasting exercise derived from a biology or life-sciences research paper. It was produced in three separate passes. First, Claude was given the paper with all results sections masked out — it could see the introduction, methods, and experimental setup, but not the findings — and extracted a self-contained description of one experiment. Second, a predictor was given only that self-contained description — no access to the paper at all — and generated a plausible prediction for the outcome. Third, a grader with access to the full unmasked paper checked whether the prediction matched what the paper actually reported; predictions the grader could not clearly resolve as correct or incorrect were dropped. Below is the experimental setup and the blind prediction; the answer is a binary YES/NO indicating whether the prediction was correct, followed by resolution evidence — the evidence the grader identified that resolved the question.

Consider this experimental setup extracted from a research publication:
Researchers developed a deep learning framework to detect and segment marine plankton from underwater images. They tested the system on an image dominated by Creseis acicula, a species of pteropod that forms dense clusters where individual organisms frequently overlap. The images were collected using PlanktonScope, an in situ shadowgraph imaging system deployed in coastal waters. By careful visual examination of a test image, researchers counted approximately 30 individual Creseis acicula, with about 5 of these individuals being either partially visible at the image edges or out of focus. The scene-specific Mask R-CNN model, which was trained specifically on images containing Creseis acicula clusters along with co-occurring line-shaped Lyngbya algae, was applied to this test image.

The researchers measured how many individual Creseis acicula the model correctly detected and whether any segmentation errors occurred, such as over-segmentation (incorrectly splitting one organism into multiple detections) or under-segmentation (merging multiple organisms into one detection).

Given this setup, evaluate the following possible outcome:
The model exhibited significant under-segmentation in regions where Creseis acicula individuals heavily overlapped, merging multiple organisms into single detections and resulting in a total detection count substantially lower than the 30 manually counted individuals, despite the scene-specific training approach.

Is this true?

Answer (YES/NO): NO